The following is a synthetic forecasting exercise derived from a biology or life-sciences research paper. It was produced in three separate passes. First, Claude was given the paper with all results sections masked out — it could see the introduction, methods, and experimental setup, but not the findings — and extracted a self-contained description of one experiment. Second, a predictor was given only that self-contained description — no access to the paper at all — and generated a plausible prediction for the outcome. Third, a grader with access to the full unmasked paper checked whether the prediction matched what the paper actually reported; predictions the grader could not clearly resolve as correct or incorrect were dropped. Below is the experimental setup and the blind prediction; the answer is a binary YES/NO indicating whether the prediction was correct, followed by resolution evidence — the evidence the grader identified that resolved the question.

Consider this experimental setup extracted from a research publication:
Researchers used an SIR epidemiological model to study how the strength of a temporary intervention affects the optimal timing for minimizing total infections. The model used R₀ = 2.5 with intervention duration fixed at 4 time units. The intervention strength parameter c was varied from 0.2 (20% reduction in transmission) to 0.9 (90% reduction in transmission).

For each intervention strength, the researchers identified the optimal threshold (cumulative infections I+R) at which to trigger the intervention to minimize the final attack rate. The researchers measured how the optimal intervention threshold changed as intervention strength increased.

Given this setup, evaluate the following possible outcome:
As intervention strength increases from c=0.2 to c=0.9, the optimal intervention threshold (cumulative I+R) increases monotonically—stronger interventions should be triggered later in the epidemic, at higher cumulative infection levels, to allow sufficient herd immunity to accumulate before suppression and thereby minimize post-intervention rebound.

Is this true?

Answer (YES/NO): YES